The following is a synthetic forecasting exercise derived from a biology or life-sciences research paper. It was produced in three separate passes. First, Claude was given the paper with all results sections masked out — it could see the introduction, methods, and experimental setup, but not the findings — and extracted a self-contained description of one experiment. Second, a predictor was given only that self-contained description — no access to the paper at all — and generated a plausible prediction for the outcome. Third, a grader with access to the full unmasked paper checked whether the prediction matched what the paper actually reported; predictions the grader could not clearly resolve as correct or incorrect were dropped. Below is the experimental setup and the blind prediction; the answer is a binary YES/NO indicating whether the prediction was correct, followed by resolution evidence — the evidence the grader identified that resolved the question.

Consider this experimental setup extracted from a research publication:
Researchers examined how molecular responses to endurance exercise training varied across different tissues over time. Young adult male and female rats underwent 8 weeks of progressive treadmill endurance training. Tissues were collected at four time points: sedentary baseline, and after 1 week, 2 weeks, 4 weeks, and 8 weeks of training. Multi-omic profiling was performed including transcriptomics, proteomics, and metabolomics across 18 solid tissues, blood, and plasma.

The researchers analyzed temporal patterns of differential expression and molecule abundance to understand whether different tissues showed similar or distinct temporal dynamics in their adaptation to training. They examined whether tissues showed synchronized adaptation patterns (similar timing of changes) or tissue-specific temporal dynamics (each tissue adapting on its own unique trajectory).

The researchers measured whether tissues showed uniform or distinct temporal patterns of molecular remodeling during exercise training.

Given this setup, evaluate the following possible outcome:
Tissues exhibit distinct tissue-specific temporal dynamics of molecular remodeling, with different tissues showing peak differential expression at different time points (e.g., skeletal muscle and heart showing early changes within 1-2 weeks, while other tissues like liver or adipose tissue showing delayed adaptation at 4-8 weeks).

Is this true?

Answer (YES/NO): NO